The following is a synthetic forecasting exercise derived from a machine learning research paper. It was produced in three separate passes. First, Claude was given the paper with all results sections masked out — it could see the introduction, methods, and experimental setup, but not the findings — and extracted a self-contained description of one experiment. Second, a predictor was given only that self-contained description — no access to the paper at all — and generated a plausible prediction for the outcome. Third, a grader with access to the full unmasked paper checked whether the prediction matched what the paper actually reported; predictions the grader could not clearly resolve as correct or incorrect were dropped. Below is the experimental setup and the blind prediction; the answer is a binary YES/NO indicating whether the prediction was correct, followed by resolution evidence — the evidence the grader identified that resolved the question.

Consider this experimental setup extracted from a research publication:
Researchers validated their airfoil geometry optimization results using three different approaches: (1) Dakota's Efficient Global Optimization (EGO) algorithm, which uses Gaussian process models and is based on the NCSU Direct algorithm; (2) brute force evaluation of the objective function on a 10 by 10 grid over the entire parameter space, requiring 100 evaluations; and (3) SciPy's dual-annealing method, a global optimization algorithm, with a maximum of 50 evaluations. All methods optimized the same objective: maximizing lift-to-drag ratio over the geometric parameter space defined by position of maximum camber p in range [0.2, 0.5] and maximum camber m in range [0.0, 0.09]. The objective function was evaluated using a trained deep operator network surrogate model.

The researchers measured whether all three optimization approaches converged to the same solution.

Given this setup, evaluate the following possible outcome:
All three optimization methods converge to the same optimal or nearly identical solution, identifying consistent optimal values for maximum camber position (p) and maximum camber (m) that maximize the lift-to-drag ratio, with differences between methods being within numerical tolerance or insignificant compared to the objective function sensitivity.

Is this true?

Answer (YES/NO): YES